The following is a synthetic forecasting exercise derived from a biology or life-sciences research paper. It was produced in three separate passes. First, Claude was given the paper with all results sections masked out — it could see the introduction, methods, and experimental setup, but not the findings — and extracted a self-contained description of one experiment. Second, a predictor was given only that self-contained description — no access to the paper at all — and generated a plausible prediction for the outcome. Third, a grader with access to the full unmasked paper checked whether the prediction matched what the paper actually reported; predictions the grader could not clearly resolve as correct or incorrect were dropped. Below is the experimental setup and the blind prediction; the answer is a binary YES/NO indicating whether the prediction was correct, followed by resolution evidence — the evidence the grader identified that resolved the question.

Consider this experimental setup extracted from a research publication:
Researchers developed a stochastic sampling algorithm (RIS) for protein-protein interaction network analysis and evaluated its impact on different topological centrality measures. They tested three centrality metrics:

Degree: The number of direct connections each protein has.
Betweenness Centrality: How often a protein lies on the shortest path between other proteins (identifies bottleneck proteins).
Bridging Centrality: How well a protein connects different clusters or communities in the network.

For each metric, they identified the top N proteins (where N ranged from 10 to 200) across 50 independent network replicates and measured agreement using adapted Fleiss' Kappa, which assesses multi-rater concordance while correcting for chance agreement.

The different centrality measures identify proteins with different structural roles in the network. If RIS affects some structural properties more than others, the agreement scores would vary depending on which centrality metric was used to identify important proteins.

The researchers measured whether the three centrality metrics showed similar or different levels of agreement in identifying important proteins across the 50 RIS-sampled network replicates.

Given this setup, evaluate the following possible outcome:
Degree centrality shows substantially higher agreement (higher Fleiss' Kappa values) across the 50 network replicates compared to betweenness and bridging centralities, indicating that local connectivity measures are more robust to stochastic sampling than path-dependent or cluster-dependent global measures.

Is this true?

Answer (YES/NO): NO